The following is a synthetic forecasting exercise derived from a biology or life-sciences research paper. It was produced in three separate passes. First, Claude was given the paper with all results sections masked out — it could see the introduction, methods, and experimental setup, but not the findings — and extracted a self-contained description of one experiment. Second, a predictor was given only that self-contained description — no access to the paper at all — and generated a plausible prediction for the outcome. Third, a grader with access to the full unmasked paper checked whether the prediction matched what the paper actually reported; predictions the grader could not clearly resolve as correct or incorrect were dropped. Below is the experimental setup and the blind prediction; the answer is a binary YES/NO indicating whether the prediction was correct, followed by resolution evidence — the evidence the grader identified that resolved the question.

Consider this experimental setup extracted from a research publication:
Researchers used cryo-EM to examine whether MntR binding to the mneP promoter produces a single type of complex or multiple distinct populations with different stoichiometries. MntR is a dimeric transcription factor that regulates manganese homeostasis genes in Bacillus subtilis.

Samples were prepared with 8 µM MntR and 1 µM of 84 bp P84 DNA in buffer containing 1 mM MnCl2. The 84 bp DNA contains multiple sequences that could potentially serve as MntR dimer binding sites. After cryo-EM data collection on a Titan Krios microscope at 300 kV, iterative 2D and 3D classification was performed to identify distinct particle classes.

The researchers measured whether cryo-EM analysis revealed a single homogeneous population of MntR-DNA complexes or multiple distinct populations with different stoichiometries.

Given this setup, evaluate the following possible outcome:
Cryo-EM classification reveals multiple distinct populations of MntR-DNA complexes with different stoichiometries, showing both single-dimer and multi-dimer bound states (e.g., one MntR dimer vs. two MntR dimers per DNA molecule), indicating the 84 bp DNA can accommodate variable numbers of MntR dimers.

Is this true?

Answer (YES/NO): NO